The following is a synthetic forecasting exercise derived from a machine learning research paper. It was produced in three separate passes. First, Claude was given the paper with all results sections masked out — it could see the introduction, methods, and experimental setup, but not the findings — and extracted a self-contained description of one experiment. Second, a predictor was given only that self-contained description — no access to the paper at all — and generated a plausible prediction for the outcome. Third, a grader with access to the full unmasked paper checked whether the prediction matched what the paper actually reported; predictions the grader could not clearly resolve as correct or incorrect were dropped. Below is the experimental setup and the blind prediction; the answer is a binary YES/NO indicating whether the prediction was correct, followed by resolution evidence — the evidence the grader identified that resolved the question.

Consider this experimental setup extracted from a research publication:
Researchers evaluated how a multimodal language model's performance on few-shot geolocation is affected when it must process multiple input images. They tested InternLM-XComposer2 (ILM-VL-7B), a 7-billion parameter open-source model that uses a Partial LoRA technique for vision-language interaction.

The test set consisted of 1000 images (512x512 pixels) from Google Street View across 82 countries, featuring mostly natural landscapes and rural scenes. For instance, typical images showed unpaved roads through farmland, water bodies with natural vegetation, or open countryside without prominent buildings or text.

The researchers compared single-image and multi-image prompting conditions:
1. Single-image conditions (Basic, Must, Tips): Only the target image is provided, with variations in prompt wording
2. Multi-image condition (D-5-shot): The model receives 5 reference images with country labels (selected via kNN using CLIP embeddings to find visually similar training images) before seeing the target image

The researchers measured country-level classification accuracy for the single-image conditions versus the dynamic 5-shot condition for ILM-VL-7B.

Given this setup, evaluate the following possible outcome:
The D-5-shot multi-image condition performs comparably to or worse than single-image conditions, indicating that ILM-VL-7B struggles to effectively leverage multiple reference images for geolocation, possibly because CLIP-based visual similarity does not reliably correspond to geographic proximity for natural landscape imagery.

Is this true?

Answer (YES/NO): YES